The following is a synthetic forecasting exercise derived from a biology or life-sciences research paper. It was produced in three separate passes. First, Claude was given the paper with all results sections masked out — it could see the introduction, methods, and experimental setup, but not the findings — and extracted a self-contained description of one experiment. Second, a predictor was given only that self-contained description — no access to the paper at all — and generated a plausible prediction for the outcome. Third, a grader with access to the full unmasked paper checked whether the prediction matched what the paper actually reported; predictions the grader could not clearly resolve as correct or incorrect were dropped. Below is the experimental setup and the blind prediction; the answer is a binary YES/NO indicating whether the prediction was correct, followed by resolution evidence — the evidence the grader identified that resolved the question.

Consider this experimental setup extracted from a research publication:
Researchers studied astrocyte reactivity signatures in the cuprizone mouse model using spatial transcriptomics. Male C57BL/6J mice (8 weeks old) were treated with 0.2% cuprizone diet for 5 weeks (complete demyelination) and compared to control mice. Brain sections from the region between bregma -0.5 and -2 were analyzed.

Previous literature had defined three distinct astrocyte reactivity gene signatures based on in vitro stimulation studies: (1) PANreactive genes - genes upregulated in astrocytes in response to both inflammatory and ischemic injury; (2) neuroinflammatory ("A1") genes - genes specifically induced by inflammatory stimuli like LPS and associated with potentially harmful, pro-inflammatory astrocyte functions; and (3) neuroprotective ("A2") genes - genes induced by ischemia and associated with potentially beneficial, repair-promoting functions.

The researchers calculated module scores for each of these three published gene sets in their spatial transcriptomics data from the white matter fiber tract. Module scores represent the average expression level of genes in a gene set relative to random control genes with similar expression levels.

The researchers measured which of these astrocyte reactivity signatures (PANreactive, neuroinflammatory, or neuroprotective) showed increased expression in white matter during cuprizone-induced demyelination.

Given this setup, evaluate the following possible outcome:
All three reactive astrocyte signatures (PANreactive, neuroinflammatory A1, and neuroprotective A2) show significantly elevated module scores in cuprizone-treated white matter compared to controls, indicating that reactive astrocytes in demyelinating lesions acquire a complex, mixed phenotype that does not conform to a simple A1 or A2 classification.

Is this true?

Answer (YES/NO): NO